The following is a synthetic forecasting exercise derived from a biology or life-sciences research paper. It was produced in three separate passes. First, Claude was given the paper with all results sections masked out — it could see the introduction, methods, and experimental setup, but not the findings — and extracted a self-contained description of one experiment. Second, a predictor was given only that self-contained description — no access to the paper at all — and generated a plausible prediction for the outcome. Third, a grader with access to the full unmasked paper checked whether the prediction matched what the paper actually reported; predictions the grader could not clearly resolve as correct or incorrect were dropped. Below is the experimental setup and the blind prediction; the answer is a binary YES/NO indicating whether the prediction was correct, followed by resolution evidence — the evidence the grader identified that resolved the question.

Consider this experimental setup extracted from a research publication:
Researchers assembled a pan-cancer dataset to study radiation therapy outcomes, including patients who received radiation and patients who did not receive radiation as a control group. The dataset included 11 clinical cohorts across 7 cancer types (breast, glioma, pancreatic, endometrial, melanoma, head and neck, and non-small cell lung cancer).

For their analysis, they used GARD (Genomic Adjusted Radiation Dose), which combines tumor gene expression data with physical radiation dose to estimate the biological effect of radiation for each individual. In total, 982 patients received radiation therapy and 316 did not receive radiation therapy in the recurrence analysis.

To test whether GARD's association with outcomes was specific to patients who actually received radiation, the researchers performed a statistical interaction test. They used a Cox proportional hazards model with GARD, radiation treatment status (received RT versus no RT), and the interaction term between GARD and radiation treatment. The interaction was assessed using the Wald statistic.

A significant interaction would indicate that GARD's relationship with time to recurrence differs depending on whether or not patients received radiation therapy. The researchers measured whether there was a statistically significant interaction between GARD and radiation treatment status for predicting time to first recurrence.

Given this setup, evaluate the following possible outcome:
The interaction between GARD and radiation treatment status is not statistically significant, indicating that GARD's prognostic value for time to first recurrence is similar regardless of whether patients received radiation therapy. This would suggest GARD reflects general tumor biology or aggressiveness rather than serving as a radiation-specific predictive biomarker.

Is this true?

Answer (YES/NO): NO